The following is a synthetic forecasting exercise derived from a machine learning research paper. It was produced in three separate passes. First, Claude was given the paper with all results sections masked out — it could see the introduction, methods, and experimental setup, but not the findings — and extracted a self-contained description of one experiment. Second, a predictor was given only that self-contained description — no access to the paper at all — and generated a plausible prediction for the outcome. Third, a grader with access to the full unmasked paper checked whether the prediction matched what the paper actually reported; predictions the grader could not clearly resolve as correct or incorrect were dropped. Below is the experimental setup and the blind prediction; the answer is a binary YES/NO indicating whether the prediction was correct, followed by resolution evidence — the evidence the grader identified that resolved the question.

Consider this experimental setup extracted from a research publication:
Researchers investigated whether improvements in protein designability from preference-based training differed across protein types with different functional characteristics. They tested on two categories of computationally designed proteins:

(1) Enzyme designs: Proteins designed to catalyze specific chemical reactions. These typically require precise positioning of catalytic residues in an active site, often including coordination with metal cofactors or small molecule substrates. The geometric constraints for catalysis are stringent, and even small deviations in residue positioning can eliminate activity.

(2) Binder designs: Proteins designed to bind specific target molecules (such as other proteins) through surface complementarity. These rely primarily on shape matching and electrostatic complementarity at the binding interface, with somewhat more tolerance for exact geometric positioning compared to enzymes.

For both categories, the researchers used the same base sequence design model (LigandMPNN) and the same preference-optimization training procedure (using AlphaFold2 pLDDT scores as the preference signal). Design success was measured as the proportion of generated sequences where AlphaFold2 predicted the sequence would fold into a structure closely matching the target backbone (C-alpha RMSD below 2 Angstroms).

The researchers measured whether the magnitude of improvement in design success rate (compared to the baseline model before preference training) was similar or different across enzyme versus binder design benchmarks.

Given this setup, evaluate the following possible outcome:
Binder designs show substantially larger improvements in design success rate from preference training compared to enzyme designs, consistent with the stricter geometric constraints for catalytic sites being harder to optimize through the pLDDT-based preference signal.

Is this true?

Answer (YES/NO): NO